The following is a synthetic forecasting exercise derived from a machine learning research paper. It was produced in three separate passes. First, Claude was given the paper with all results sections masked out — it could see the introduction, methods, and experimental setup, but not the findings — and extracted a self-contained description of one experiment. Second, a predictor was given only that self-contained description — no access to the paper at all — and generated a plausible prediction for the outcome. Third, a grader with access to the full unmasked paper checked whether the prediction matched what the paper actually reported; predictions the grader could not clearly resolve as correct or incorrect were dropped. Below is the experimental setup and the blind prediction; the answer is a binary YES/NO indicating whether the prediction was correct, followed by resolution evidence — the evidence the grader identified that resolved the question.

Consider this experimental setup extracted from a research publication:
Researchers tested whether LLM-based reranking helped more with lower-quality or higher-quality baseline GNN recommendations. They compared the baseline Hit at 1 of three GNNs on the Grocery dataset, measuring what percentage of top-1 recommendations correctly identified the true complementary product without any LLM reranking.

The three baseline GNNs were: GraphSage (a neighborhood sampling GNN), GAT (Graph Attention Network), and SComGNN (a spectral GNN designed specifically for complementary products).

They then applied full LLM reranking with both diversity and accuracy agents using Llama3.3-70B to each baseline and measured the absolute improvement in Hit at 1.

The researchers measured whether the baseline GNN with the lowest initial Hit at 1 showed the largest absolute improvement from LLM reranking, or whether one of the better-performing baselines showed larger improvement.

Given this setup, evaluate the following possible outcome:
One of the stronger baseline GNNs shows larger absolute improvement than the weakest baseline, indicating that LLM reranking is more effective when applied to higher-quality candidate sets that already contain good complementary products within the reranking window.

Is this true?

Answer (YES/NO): NO